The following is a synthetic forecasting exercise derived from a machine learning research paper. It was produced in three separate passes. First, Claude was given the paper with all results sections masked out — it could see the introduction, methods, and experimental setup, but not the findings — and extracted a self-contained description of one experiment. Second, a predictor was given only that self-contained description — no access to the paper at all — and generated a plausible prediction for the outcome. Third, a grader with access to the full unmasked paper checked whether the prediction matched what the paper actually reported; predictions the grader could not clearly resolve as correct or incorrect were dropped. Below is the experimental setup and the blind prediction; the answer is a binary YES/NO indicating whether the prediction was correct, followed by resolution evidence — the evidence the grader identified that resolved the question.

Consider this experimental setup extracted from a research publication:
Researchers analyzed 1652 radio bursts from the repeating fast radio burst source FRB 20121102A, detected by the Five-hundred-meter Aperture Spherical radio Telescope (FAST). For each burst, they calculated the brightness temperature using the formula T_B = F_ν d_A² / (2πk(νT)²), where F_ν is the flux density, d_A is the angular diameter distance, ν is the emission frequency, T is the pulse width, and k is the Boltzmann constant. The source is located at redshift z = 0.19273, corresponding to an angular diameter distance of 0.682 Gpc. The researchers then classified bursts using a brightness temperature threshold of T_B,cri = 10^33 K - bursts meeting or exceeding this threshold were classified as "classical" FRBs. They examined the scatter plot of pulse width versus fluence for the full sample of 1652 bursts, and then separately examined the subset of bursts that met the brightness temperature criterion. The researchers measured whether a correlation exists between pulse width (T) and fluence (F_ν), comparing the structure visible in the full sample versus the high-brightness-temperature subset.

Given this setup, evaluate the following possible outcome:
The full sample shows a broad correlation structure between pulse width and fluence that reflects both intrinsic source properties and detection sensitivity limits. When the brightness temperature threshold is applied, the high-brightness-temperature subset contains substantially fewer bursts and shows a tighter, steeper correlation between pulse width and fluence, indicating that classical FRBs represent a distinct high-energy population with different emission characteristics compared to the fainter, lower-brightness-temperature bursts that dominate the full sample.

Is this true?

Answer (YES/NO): NO